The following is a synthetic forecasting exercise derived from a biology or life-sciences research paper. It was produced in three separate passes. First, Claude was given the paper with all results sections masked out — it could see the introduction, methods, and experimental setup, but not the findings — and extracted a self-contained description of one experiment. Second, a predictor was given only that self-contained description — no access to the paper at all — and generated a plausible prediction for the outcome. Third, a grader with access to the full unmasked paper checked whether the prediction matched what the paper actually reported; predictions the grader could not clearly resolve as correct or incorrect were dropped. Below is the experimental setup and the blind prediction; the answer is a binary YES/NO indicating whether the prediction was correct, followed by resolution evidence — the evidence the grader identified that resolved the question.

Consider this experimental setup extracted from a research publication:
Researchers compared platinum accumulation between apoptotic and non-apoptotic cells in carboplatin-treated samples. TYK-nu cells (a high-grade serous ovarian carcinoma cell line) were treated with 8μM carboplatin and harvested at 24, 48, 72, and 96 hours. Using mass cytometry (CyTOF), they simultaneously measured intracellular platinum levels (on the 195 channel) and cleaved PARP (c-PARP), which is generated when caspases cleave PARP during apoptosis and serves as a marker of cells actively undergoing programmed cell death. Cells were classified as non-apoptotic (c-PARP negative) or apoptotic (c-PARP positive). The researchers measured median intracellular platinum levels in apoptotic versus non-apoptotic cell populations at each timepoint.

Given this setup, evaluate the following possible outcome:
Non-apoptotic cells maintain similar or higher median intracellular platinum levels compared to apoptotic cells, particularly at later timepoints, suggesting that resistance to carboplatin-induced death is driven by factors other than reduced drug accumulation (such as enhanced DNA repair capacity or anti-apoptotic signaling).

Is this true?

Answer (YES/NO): NO